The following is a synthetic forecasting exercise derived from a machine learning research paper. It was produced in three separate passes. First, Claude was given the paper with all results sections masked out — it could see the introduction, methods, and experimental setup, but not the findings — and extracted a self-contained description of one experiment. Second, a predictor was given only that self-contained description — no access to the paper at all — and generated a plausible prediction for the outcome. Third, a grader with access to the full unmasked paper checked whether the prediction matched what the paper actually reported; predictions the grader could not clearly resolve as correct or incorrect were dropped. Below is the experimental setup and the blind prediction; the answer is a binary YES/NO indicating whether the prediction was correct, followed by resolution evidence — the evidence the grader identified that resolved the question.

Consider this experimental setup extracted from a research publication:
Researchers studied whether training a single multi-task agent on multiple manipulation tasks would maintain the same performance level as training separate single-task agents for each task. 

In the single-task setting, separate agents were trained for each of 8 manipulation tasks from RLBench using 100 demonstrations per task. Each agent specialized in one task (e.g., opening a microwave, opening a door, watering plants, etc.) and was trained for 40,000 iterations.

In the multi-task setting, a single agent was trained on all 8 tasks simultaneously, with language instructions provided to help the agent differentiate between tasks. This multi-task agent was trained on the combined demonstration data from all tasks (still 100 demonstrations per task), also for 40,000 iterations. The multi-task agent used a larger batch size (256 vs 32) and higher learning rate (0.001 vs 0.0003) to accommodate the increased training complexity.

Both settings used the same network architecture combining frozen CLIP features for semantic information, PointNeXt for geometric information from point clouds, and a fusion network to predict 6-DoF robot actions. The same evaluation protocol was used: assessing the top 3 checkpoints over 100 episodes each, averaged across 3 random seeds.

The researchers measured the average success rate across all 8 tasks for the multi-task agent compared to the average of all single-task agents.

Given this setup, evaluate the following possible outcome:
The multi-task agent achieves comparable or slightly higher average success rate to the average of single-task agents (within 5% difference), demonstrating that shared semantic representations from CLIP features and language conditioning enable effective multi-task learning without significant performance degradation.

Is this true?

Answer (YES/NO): NO